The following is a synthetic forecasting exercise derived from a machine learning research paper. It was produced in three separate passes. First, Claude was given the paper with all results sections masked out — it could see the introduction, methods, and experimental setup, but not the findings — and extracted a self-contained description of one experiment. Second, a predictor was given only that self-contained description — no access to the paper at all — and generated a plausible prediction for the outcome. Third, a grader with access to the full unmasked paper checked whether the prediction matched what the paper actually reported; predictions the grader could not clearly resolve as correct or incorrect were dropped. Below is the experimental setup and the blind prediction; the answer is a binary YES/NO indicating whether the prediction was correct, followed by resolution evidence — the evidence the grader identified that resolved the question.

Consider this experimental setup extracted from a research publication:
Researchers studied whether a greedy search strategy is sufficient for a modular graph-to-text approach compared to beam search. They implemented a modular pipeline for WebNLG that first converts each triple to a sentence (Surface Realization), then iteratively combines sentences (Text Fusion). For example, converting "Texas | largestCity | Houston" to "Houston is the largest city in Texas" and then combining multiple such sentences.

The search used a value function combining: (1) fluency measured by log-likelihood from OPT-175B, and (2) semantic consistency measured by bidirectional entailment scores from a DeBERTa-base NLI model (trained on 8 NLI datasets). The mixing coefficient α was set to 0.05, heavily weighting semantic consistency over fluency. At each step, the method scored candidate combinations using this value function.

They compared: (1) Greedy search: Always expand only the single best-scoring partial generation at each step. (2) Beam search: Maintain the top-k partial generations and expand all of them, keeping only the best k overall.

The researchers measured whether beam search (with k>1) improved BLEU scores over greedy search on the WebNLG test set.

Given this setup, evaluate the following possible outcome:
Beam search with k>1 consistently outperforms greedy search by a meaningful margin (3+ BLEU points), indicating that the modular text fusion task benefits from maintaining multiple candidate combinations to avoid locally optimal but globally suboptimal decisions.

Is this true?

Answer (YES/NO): NO